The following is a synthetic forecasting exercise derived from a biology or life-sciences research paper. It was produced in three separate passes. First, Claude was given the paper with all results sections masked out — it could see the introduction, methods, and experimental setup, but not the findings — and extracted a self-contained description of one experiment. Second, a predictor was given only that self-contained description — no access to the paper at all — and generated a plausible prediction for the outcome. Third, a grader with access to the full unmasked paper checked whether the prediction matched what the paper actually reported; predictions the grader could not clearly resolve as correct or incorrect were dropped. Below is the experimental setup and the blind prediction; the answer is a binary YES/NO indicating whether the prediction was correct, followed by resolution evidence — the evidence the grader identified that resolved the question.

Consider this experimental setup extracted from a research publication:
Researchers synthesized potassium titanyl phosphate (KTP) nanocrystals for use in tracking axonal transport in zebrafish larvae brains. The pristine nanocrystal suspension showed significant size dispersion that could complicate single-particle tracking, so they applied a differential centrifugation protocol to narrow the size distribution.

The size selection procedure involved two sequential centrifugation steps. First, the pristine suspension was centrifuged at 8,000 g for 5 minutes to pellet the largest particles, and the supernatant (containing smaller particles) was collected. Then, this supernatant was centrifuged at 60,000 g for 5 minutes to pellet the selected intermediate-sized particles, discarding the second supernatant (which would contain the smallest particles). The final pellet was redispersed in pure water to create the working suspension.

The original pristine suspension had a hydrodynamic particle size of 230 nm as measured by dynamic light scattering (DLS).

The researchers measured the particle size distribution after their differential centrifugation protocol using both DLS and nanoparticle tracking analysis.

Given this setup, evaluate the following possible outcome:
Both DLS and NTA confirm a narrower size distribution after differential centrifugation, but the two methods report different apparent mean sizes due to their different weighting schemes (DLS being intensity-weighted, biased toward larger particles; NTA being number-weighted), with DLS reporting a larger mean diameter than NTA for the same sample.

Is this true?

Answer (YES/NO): NO